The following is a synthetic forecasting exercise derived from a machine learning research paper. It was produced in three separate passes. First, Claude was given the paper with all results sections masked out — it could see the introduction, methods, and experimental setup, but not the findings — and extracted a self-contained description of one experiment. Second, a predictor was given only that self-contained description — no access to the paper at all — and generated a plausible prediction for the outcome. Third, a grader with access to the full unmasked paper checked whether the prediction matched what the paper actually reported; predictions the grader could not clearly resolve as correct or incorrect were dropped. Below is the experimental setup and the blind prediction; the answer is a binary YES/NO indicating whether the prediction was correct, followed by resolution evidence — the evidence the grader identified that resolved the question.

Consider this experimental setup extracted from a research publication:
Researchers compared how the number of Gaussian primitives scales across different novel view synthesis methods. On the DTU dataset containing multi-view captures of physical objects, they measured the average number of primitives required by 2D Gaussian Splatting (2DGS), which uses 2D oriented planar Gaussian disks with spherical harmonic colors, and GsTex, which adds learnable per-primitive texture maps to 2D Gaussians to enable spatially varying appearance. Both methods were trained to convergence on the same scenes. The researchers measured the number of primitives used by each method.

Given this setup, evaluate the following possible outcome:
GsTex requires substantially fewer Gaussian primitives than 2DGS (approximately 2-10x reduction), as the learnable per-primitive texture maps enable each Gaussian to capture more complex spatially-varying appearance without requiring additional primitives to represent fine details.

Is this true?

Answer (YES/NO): NO